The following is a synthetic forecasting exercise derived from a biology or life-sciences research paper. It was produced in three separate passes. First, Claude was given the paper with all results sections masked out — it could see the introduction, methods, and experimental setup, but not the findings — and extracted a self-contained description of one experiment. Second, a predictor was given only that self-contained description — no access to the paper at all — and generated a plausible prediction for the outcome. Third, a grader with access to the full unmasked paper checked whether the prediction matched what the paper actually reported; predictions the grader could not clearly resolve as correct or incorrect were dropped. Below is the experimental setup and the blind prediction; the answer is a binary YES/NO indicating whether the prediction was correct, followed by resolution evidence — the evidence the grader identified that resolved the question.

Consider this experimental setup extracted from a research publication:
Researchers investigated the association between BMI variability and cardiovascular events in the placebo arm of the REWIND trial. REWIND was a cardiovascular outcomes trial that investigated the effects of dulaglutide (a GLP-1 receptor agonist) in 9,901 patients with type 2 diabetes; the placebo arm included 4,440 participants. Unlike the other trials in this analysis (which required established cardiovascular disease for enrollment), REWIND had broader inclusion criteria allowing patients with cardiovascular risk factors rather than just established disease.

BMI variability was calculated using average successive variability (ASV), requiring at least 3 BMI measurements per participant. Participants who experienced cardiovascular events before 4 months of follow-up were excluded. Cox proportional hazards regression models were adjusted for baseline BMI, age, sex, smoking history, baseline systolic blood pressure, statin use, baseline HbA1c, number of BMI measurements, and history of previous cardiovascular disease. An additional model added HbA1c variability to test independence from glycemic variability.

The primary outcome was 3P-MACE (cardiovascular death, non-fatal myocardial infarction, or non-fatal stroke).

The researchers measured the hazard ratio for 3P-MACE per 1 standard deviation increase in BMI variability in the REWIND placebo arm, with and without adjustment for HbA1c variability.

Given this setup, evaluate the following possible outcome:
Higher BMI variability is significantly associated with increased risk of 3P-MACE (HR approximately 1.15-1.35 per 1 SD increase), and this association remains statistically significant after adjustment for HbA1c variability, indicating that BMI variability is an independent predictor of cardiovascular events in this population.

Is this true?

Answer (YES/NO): NO